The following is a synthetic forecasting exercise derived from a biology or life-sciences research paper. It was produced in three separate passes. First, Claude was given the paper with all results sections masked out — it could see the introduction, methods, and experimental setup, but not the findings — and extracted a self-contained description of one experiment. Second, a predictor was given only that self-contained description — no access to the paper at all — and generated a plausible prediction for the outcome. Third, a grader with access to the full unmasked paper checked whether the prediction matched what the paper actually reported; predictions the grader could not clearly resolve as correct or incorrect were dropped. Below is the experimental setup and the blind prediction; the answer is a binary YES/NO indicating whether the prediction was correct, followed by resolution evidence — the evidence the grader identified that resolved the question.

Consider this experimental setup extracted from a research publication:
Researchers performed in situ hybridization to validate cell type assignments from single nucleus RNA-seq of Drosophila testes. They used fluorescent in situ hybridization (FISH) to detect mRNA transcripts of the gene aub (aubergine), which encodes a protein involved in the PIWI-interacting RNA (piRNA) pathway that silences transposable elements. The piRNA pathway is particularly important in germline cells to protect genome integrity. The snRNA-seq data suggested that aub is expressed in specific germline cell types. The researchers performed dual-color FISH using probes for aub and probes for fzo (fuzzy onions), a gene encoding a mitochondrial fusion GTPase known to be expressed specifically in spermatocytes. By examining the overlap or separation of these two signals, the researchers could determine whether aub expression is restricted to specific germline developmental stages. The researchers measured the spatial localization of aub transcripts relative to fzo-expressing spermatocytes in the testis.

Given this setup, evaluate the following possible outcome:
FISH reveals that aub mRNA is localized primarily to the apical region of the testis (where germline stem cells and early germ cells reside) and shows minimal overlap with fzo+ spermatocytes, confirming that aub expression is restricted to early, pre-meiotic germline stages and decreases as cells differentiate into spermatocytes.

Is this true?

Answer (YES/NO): NO